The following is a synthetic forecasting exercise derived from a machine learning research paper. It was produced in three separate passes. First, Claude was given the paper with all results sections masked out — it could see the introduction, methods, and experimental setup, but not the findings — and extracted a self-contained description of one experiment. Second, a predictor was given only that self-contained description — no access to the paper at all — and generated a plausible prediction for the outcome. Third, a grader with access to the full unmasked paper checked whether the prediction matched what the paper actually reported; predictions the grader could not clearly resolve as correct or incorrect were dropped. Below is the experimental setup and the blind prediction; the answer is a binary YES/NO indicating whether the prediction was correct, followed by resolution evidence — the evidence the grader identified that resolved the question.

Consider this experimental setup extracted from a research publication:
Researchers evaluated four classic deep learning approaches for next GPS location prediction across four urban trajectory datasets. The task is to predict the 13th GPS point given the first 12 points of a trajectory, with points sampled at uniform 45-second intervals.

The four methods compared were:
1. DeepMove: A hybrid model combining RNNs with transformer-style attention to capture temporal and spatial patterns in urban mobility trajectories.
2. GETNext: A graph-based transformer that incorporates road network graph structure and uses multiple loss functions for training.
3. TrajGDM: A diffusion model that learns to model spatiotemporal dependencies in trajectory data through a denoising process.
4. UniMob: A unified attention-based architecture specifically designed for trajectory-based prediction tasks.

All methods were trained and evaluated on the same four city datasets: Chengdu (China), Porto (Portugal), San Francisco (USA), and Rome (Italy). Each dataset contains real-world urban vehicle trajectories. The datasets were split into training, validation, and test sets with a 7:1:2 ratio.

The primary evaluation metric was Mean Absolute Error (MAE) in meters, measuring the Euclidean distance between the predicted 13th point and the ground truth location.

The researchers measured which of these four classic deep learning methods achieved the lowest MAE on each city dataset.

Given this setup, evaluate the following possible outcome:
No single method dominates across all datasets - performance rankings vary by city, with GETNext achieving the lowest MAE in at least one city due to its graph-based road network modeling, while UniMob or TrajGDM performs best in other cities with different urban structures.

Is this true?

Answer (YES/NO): NO